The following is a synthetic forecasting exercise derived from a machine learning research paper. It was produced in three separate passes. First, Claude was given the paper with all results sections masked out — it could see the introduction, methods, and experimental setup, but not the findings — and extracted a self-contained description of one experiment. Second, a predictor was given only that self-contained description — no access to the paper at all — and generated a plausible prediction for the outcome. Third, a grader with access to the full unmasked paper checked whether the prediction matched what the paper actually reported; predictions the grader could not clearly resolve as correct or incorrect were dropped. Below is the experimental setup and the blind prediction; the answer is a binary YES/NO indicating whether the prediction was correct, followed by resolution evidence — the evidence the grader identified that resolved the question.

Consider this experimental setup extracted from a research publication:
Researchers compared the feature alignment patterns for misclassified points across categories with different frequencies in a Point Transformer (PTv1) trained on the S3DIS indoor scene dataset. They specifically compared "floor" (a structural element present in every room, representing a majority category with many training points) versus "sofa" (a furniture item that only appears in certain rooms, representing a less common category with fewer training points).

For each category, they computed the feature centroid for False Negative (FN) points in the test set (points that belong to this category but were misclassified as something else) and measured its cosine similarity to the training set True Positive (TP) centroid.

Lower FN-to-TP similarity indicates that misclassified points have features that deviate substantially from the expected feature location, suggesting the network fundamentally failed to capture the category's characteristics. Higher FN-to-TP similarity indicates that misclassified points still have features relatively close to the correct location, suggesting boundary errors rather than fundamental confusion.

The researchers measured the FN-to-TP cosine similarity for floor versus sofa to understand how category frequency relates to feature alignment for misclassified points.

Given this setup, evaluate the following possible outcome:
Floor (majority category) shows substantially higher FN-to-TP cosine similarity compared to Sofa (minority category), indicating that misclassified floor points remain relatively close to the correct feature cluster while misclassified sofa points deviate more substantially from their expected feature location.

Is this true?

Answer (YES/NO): NO